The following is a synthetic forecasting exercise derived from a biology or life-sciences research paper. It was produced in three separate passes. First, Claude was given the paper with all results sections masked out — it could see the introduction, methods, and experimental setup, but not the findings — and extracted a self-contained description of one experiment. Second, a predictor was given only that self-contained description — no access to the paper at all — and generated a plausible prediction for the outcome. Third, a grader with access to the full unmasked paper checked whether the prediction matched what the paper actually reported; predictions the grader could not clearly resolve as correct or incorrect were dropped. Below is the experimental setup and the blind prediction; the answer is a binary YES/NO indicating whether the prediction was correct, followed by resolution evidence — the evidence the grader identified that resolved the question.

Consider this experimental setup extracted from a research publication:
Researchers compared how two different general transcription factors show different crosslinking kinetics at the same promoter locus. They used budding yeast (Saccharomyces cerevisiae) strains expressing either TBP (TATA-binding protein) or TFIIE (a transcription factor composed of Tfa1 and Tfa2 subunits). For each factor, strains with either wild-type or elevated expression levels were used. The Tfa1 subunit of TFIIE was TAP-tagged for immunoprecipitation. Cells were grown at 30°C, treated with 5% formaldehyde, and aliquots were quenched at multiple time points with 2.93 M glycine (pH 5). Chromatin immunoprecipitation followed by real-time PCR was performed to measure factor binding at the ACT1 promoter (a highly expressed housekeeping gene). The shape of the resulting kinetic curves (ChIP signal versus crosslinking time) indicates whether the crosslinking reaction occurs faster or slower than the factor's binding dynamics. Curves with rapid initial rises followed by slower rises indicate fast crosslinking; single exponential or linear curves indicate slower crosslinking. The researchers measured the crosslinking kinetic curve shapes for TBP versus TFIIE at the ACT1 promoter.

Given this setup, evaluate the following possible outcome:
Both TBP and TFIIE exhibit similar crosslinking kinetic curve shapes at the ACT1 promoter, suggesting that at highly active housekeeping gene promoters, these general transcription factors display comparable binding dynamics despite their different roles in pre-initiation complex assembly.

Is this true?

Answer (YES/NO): YES